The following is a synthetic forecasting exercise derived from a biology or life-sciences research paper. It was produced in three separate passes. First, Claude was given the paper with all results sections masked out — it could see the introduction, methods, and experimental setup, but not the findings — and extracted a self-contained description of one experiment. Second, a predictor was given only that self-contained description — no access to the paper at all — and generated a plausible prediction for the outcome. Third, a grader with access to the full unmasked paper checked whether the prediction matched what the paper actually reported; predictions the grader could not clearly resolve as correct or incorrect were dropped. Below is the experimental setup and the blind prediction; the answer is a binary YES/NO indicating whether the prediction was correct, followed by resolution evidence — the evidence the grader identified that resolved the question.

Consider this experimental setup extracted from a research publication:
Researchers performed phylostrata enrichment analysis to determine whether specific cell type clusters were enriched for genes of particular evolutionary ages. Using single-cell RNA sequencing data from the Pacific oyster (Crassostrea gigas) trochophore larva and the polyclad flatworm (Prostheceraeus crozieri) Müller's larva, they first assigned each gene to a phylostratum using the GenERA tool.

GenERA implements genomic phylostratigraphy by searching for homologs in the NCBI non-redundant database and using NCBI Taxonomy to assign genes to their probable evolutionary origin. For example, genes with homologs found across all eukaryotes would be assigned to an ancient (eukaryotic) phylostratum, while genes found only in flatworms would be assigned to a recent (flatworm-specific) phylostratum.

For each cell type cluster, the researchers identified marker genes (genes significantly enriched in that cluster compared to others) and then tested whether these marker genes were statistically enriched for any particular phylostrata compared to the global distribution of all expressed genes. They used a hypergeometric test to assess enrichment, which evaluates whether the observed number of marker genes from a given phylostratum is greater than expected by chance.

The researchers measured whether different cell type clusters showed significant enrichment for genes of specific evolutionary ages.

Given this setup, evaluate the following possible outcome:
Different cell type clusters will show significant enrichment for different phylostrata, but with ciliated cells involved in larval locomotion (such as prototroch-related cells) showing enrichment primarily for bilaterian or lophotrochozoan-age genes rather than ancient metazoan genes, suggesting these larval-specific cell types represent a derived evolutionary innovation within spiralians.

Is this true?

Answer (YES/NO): NO